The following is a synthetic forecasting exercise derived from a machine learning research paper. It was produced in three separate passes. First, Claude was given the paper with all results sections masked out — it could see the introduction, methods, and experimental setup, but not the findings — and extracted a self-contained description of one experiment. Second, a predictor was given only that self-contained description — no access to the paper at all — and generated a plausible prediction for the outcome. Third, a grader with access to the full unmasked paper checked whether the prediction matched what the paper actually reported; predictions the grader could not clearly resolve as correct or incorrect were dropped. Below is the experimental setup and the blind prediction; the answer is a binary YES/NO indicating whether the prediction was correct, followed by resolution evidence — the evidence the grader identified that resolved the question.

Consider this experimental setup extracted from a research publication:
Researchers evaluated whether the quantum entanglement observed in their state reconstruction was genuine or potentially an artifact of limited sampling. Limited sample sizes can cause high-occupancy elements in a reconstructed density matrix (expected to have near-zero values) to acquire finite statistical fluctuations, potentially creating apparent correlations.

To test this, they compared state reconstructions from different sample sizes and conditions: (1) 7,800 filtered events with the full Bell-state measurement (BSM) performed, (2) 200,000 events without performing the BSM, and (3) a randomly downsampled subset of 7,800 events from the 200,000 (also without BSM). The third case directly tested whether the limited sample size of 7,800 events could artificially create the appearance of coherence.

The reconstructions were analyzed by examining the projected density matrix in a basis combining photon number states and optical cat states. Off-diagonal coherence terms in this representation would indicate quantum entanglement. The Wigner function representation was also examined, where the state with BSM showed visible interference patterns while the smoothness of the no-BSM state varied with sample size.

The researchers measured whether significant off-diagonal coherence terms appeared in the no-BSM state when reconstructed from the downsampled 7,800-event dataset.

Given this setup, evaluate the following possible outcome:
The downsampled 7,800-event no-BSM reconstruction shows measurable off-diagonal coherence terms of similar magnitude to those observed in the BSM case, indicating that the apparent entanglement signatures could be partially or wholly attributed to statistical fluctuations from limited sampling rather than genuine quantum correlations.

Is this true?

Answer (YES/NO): NO